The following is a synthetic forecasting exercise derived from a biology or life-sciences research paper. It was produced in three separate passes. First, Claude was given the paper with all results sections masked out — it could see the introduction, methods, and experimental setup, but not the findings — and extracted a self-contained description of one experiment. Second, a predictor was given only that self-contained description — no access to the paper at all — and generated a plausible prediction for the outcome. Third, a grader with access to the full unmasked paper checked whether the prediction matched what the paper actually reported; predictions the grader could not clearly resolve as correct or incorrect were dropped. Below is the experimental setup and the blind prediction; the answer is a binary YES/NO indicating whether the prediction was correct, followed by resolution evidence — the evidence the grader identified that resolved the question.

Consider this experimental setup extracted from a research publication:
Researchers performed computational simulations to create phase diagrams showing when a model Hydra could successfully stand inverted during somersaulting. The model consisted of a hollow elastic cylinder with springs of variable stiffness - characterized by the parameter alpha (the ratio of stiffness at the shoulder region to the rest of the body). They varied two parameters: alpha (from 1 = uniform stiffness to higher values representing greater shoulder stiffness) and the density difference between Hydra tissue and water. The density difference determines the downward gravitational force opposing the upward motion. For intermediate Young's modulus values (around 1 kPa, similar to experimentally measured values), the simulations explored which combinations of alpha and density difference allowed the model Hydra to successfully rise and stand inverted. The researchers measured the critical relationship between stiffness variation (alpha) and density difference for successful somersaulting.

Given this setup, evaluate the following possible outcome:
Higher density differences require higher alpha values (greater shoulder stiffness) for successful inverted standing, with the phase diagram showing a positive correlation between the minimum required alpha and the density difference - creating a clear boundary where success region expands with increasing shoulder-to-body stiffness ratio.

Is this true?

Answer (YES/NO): YES